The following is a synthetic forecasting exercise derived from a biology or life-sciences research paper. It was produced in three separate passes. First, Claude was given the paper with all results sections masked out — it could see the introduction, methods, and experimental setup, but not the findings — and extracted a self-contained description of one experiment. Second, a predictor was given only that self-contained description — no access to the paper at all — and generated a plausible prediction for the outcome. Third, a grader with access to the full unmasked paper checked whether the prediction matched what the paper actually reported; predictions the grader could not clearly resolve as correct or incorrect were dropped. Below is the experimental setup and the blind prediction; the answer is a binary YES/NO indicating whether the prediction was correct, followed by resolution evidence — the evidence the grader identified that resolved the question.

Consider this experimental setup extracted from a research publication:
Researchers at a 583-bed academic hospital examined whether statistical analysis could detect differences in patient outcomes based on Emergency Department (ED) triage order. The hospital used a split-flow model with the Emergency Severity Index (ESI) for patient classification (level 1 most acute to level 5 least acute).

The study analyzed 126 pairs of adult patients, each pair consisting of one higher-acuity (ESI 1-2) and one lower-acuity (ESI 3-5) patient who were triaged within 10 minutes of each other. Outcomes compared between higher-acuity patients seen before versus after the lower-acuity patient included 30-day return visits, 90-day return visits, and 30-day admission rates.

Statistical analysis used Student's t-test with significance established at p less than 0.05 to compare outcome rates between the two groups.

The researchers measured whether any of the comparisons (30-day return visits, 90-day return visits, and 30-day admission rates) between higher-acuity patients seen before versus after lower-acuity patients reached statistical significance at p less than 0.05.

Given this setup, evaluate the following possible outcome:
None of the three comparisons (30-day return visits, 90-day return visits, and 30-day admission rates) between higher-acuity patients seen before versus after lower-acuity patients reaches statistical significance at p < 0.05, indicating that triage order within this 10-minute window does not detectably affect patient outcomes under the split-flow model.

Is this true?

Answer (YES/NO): YES